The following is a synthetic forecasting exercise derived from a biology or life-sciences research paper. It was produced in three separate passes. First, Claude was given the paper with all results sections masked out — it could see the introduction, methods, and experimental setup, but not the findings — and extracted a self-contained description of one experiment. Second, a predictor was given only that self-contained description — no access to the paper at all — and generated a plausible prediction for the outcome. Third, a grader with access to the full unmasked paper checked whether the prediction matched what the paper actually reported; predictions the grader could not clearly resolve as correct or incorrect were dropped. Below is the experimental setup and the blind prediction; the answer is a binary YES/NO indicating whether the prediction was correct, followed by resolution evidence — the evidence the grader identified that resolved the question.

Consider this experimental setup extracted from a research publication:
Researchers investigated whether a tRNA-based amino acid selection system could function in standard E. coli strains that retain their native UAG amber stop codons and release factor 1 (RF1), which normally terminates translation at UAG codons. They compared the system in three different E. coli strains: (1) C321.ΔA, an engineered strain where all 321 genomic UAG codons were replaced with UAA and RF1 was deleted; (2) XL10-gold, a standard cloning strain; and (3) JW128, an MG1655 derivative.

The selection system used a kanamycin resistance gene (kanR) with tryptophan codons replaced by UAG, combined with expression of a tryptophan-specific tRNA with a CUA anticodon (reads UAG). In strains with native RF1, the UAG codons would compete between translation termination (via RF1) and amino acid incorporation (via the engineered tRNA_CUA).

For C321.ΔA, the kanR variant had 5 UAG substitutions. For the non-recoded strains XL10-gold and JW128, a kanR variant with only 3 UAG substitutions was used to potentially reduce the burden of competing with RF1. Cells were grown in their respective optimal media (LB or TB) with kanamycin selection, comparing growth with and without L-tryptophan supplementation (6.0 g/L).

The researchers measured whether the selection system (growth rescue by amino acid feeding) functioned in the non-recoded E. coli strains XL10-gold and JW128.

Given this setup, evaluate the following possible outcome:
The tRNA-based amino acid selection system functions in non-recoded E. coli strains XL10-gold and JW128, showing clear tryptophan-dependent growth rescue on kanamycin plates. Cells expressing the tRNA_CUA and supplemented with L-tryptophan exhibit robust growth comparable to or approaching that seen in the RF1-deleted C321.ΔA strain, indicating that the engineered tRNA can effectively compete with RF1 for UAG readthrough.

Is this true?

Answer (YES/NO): NO